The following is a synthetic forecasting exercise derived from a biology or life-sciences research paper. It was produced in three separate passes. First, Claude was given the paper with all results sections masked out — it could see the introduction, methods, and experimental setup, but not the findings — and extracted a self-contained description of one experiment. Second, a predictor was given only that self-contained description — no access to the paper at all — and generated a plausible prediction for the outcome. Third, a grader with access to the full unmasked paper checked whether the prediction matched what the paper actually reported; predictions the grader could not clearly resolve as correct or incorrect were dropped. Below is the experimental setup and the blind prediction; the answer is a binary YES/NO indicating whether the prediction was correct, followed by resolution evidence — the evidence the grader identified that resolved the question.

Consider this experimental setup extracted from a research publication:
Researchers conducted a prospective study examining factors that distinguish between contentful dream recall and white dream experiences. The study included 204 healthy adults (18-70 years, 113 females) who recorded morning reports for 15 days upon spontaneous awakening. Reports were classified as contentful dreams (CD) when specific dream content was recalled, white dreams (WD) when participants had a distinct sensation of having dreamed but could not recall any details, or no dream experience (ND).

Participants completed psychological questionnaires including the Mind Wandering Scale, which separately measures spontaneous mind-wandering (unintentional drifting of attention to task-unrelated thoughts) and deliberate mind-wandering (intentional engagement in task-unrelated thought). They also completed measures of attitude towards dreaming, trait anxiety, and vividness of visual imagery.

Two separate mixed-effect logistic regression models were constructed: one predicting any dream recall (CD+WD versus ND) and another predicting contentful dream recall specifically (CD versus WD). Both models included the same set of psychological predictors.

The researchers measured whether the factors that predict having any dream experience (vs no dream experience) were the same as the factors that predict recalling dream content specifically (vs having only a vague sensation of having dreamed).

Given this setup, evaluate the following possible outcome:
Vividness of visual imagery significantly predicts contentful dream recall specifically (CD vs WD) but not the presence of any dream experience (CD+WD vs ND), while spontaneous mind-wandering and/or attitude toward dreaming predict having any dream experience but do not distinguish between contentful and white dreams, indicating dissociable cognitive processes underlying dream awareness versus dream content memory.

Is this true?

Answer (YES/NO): NO